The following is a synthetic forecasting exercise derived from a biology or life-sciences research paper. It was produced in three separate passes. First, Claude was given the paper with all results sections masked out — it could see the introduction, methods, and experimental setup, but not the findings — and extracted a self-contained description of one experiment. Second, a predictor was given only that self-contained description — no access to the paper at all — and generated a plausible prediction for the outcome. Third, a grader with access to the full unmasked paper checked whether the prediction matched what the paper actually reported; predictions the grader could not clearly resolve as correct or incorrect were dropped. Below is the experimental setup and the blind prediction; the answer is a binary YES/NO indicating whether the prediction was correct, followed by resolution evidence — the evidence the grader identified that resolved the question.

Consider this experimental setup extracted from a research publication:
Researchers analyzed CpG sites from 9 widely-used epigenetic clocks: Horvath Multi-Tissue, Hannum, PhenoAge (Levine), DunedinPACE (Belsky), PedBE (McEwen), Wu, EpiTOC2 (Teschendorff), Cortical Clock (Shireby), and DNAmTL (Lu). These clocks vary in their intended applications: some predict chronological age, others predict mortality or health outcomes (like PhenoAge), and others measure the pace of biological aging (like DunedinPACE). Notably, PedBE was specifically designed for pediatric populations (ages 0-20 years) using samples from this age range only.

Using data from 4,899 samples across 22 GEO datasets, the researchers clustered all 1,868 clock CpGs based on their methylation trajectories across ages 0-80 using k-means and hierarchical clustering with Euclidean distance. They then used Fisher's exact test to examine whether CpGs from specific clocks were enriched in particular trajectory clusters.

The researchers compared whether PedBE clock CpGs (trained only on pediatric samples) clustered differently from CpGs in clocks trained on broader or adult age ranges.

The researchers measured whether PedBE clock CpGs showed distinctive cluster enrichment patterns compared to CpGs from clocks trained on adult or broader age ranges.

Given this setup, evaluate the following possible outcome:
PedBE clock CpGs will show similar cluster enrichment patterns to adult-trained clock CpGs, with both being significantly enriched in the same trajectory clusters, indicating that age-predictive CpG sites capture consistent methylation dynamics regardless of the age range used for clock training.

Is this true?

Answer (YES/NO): NO